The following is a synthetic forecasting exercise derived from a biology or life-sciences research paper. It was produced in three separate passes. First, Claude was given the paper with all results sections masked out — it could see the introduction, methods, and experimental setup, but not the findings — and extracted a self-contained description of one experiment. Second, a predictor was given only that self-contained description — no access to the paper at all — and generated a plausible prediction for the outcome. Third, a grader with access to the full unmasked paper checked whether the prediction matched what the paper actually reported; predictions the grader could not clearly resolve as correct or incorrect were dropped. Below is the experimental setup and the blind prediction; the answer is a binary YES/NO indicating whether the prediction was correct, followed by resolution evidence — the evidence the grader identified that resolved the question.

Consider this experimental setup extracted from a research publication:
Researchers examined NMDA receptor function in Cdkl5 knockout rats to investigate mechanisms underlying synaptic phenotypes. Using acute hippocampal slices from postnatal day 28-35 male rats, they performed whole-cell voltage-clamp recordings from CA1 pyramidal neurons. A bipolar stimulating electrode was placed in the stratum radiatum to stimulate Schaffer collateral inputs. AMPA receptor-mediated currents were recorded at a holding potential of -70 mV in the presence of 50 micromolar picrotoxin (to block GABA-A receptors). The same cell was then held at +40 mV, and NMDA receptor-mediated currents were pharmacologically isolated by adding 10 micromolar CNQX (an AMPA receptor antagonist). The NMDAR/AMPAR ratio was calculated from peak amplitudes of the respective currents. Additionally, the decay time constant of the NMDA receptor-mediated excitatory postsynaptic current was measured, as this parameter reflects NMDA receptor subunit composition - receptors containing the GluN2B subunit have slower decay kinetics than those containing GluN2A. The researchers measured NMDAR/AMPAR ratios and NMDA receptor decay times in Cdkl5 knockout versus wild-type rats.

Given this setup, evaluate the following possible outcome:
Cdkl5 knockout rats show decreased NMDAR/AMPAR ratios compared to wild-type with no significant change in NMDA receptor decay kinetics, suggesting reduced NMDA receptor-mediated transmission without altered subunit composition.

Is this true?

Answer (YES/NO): NO